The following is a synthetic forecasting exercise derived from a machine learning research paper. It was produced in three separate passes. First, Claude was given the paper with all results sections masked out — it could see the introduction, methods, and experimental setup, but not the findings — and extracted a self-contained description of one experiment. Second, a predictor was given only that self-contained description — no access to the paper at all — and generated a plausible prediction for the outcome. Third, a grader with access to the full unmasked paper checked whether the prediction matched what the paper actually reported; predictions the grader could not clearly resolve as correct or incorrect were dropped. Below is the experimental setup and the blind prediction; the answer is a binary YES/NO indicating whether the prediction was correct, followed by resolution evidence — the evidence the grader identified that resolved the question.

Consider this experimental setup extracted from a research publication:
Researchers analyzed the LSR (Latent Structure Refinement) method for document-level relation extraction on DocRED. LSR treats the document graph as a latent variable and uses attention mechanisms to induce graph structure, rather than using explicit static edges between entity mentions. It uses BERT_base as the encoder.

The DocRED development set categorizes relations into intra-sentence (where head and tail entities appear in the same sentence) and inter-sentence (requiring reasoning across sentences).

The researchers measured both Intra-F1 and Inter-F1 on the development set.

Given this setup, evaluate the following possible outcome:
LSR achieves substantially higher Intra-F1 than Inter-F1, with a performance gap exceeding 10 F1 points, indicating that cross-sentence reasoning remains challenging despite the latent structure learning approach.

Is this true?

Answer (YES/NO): YES